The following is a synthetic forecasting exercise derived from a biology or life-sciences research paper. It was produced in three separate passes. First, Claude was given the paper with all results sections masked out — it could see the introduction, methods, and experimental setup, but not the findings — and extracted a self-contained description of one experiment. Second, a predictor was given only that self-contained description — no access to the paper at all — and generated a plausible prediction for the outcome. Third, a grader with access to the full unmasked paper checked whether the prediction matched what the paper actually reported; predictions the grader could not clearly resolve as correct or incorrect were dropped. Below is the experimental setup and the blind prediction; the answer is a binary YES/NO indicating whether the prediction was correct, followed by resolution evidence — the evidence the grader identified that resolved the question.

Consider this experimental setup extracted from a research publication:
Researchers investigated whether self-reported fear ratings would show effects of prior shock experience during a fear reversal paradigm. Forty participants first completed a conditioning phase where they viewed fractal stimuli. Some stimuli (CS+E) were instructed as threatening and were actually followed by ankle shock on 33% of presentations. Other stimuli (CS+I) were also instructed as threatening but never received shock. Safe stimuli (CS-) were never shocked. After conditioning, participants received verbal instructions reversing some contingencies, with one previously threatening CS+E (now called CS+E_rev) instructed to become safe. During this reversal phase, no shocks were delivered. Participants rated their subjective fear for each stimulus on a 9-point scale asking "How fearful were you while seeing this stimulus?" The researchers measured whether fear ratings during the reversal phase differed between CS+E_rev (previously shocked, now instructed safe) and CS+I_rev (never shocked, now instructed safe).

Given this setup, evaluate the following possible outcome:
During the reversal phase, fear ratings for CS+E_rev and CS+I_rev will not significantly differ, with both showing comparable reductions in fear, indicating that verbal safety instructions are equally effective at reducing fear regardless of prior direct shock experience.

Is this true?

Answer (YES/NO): YES